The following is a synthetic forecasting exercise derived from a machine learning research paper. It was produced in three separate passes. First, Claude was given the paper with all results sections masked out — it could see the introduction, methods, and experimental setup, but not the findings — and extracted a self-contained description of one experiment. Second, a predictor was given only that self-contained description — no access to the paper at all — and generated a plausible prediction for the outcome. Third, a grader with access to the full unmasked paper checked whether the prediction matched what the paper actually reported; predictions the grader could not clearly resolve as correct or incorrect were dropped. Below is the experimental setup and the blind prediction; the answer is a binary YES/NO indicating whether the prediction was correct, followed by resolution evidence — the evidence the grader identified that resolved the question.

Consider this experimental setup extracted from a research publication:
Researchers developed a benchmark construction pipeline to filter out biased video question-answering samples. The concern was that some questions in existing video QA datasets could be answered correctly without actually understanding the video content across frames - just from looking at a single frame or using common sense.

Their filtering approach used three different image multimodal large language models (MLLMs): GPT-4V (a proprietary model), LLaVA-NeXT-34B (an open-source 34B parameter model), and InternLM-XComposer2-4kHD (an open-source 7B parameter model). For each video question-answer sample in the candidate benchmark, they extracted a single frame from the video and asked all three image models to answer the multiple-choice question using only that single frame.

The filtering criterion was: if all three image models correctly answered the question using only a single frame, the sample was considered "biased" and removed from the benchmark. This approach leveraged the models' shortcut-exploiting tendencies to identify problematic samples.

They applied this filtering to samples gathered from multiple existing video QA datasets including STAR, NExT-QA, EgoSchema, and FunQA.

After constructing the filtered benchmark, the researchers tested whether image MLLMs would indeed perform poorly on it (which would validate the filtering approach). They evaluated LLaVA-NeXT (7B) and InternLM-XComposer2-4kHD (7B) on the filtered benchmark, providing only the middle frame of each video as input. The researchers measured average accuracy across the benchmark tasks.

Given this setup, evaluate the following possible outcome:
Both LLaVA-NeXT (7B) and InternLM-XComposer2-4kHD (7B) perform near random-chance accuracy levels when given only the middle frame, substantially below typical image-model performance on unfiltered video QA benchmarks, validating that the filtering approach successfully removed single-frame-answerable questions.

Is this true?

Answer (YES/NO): NO